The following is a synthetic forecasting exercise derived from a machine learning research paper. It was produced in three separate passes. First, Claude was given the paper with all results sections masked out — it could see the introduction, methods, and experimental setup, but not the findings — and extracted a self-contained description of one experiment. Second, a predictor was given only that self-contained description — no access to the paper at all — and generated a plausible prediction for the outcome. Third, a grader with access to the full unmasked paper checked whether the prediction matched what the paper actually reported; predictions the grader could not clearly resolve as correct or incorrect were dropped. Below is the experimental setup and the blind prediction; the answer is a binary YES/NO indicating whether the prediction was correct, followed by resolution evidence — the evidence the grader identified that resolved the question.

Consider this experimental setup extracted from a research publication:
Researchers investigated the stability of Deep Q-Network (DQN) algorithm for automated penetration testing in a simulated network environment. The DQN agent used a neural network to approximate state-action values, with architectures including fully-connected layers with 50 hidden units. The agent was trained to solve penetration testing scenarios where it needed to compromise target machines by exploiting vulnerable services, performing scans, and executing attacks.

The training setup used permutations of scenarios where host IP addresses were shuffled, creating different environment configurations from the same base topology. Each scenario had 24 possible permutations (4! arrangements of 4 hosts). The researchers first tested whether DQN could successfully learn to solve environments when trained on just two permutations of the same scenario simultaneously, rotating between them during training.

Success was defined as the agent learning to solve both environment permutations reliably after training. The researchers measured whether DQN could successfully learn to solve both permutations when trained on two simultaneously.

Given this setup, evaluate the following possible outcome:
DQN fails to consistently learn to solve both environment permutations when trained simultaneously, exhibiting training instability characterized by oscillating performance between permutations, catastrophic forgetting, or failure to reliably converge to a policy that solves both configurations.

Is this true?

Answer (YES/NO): YES